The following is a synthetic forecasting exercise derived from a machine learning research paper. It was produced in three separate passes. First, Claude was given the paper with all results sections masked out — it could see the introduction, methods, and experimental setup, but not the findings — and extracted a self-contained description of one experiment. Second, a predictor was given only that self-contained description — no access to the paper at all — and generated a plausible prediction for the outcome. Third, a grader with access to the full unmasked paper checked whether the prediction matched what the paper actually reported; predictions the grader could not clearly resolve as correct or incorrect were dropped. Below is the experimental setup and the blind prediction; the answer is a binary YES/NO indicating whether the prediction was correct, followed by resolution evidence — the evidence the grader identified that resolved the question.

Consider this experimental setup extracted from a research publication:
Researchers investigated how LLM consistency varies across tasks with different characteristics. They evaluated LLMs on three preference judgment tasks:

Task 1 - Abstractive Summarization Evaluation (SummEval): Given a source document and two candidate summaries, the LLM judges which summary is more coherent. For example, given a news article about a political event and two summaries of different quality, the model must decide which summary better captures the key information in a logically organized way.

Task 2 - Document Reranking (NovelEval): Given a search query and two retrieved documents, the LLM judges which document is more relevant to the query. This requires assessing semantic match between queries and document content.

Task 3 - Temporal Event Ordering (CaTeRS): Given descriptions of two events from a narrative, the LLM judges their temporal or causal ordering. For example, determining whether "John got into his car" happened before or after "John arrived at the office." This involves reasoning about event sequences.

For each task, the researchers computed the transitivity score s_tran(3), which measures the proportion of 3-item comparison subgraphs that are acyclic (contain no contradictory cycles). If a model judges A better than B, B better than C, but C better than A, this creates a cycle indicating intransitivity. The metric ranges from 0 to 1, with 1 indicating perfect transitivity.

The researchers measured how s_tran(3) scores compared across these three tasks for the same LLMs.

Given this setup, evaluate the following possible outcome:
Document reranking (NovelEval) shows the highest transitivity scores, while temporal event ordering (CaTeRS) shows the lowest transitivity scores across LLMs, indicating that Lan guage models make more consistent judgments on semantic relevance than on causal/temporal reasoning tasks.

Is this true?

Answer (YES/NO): NO